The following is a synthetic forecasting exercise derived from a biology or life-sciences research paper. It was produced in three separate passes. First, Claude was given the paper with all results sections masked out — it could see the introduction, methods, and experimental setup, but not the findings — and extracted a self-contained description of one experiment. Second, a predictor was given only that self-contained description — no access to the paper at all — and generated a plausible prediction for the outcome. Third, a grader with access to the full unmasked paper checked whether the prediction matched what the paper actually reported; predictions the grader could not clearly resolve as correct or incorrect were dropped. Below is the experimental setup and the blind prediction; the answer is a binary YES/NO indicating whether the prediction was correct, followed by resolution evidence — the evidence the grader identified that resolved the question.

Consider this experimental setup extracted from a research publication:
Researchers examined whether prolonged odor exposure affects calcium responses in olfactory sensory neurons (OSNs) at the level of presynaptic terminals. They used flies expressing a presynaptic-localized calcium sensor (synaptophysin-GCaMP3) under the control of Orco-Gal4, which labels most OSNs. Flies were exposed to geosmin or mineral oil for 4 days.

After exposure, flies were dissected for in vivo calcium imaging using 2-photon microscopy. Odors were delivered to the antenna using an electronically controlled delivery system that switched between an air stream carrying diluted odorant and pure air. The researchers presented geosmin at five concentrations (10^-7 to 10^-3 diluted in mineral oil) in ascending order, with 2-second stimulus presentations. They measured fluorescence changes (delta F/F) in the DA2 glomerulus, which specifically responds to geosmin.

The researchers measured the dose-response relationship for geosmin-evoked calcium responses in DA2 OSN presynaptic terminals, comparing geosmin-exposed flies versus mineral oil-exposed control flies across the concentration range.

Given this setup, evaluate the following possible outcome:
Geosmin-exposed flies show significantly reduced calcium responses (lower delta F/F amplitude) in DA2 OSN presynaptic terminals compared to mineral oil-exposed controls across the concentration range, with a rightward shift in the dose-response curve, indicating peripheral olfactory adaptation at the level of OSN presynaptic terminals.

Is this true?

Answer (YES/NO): NO